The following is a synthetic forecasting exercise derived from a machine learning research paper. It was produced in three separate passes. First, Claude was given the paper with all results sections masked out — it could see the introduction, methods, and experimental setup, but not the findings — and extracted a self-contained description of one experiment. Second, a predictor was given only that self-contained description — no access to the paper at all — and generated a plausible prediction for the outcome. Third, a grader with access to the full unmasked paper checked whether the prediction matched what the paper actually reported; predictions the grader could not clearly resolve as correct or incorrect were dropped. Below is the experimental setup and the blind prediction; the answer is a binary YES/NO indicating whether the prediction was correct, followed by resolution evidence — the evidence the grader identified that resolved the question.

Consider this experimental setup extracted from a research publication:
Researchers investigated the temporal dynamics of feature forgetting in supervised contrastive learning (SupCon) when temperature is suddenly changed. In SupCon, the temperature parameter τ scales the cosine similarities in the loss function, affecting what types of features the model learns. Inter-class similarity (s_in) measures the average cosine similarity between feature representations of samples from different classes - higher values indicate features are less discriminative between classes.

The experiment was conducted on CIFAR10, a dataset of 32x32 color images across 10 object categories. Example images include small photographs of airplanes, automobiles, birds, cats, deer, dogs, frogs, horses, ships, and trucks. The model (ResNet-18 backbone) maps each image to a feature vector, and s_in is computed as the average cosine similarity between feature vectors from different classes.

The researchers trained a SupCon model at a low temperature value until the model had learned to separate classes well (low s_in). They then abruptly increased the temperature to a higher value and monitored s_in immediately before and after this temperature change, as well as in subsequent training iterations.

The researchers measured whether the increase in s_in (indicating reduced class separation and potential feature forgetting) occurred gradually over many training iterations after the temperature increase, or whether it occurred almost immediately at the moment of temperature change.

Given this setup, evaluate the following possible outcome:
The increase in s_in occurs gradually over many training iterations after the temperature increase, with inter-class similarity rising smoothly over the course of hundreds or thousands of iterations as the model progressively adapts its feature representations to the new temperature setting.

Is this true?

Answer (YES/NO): NO